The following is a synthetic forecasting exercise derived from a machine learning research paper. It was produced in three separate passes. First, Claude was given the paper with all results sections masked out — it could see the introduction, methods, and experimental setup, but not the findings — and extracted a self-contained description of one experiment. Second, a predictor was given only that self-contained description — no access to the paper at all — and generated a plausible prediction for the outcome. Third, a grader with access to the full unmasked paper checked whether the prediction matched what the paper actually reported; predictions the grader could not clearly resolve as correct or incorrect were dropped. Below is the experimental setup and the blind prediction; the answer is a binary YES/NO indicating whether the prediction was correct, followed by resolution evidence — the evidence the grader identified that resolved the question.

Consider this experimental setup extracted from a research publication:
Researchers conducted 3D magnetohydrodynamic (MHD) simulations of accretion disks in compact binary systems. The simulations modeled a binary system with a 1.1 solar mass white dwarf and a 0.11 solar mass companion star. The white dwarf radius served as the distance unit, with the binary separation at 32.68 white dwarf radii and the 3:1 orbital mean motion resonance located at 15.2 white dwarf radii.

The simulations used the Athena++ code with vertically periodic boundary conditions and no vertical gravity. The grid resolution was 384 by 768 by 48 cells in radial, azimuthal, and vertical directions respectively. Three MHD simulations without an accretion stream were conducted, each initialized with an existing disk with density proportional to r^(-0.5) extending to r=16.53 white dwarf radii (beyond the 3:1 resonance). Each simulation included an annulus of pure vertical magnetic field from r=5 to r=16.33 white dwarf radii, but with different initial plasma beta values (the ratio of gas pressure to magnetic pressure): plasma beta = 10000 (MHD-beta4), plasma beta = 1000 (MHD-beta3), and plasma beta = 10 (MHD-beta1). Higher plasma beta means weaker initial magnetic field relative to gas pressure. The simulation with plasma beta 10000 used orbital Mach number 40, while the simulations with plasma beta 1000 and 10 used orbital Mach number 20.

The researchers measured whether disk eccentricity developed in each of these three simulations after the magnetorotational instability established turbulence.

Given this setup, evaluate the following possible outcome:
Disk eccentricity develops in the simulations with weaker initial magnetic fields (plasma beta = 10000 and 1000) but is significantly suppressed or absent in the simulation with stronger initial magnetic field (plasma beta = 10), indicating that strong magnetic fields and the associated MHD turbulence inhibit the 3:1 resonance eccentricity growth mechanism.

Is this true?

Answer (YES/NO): NO